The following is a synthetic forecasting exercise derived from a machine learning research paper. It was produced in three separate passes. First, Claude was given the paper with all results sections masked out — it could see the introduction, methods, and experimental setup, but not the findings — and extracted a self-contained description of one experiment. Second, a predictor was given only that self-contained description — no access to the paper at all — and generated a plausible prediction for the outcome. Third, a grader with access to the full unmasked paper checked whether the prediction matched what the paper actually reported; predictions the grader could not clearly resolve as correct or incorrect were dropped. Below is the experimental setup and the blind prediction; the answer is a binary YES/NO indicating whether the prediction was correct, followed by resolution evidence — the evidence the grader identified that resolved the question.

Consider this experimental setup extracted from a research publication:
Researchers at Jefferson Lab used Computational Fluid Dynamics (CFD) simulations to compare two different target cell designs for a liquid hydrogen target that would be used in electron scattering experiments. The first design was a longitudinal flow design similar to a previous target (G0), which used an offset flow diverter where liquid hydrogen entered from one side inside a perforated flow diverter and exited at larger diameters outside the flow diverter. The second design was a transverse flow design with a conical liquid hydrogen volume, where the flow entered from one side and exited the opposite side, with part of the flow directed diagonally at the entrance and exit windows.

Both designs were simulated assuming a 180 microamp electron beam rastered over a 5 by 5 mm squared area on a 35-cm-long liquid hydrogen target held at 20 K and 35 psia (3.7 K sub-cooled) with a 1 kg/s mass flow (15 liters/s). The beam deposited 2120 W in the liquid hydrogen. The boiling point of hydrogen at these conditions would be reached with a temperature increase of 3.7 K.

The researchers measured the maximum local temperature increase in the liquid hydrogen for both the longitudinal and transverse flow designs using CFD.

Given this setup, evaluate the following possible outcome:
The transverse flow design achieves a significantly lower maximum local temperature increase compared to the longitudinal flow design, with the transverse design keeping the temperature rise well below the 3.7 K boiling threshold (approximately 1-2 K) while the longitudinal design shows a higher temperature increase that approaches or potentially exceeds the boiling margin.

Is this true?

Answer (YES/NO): NO